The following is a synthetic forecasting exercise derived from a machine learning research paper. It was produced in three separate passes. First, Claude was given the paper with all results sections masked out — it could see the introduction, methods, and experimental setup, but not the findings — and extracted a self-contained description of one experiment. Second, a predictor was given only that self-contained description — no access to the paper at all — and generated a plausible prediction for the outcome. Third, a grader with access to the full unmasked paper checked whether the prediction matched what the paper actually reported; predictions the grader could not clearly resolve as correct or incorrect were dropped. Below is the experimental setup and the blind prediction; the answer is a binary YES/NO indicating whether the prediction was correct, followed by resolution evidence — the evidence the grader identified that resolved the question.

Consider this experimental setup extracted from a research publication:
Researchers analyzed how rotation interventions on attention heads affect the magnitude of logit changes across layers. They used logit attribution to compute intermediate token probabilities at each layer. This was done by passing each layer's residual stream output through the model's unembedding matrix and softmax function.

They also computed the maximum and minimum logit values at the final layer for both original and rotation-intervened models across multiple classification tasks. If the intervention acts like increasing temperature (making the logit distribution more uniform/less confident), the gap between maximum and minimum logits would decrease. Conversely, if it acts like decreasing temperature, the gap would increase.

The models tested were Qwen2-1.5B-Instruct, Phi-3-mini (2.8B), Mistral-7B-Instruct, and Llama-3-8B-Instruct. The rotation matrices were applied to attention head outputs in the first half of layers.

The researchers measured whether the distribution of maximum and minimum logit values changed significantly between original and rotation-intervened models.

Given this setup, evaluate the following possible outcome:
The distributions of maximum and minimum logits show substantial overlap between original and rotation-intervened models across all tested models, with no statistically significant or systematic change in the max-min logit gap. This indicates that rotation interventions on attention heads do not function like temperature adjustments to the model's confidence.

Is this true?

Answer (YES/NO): YES